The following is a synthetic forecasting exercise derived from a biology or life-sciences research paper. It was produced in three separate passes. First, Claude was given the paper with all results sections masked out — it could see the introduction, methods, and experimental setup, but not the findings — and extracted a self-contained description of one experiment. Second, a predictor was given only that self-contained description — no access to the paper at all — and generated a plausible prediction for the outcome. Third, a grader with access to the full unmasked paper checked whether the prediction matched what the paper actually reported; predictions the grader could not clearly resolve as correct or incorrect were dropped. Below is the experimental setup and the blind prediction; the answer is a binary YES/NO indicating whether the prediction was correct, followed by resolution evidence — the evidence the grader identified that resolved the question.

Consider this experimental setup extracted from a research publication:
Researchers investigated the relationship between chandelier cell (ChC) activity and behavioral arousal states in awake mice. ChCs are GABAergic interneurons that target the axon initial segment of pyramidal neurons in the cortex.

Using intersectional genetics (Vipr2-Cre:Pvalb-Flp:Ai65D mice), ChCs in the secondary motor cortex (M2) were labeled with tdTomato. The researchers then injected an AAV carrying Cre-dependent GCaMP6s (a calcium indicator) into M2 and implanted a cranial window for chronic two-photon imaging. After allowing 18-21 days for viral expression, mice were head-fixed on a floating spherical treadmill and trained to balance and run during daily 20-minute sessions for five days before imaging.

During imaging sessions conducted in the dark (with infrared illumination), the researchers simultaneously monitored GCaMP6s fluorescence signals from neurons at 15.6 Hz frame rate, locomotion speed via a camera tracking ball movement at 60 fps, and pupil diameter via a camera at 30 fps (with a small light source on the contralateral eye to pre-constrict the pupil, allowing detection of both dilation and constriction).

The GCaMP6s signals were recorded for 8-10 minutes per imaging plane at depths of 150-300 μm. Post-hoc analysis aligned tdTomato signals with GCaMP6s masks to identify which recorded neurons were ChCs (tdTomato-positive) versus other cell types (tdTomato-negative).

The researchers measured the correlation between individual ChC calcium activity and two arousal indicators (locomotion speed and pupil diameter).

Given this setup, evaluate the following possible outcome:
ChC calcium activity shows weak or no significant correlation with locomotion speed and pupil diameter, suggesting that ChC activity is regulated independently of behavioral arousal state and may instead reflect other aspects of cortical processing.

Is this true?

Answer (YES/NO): NO